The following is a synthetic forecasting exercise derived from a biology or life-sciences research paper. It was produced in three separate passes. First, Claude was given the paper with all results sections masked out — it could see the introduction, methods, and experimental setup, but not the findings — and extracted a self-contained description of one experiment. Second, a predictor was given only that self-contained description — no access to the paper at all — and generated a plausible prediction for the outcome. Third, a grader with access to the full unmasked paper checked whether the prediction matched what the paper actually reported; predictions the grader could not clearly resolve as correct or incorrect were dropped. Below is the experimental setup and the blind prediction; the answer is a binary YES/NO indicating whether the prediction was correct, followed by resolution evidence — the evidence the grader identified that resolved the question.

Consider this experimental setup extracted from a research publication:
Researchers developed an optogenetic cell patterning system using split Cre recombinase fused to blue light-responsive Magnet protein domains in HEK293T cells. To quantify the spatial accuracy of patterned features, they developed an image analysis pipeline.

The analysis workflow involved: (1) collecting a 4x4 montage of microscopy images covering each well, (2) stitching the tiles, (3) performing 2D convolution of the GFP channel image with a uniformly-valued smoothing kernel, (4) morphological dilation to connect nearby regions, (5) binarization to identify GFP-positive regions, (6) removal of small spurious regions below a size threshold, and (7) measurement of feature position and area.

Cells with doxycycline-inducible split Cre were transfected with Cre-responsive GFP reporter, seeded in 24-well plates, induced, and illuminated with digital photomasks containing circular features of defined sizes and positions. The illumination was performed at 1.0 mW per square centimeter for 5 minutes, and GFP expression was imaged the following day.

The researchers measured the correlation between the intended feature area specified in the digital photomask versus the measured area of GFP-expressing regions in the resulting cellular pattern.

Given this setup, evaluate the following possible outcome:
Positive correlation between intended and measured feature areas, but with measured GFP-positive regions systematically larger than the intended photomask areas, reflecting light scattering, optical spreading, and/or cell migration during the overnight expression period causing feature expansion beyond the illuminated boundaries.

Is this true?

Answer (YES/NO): YES